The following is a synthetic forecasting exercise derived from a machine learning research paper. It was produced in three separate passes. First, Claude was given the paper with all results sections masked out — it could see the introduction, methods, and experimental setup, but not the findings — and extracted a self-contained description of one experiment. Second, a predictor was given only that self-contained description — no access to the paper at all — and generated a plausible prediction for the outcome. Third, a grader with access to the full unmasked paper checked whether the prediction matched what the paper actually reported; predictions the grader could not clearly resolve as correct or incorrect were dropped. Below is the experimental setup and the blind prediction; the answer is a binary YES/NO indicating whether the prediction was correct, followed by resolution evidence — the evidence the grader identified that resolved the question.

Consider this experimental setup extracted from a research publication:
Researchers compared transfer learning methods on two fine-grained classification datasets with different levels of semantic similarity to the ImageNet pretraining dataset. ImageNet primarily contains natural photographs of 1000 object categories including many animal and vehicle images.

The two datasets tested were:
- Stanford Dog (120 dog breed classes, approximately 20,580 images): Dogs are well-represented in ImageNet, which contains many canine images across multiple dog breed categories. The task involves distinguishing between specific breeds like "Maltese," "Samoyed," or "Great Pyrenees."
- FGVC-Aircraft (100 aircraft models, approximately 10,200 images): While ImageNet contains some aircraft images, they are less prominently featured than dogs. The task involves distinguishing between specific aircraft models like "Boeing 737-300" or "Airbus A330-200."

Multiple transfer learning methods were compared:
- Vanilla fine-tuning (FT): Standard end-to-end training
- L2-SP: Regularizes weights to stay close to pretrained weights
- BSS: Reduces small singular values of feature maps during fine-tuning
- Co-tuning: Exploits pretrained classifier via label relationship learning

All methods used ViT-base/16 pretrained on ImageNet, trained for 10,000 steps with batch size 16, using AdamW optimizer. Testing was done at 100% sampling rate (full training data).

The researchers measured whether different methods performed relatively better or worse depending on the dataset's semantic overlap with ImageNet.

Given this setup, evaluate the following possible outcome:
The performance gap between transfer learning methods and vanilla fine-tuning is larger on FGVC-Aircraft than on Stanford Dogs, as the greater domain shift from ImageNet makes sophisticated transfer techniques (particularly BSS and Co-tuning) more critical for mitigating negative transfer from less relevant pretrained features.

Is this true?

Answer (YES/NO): NO